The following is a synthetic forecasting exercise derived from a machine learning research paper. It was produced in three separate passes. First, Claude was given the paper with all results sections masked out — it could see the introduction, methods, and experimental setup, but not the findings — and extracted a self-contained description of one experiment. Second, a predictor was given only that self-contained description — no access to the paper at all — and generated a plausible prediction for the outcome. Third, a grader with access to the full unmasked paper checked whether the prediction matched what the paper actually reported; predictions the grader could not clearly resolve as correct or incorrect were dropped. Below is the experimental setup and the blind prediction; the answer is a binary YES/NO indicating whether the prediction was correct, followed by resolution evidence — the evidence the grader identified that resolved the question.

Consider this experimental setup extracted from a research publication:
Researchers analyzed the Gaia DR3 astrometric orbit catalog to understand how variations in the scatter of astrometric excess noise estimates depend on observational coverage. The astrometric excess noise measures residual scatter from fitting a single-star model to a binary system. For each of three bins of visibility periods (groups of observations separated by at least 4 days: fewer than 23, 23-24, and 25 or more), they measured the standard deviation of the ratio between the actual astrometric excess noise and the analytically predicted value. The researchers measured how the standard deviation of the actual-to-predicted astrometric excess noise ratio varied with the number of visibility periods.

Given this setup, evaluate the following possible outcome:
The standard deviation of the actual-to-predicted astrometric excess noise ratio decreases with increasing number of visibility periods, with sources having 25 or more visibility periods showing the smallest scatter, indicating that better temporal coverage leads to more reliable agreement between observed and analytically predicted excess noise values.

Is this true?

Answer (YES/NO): YES